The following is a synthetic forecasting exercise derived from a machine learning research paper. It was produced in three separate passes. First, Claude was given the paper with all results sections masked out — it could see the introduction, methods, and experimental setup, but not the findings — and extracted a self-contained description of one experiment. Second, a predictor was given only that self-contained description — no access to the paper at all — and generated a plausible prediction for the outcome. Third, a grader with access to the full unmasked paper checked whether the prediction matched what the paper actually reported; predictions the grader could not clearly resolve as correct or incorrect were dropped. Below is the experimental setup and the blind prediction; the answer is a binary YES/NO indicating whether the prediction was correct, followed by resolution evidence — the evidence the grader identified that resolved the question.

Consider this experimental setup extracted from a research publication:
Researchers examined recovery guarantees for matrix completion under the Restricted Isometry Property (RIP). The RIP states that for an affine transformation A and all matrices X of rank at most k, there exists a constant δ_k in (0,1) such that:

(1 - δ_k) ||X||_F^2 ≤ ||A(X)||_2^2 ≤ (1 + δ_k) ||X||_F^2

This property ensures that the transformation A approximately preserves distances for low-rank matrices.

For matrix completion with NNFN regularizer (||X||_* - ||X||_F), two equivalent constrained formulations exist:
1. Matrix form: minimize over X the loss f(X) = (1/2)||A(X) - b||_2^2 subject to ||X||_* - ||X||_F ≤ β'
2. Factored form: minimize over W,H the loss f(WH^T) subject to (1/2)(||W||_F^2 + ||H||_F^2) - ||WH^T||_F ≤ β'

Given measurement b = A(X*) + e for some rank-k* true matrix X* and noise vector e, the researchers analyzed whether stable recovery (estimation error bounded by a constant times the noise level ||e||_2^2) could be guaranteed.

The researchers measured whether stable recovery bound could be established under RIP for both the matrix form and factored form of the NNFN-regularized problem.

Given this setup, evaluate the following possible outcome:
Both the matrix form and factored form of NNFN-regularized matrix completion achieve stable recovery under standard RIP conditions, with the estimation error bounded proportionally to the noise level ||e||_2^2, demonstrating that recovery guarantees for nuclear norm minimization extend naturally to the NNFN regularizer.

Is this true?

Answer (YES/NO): YES